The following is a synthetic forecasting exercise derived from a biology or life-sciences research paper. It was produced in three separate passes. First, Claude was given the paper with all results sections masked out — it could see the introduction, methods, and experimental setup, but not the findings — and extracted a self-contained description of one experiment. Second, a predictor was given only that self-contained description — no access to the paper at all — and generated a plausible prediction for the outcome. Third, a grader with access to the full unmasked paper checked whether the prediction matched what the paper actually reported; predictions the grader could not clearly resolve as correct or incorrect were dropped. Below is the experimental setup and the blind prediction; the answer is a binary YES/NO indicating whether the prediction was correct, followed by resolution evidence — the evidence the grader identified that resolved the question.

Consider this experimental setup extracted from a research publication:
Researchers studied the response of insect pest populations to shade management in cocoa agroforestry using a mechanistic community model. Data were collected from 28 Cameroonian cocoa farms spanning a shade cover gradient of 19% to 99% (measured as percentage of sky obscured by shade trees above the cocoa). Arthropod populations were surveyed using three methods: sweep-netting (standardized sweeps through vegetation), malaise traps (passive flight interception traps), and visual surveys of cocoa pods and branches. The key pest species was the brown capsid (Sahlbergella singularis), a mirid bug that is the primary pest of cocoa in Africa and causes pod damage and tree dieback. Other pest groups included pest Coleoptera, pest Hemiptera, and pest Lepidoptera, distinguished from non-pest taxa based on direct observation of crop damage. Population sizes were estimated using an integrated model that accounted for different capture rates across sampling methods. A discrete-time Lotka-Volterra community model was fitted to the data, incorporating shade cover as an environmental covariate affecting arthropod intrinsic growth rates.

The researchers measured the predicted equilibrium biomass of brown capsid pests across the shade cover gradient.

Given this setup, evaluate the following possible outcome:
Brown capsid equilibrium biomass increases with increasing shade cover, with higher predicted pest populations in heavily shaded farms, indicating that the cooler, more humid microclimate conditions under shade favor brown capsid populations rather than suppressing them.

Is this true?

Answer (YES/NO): NO